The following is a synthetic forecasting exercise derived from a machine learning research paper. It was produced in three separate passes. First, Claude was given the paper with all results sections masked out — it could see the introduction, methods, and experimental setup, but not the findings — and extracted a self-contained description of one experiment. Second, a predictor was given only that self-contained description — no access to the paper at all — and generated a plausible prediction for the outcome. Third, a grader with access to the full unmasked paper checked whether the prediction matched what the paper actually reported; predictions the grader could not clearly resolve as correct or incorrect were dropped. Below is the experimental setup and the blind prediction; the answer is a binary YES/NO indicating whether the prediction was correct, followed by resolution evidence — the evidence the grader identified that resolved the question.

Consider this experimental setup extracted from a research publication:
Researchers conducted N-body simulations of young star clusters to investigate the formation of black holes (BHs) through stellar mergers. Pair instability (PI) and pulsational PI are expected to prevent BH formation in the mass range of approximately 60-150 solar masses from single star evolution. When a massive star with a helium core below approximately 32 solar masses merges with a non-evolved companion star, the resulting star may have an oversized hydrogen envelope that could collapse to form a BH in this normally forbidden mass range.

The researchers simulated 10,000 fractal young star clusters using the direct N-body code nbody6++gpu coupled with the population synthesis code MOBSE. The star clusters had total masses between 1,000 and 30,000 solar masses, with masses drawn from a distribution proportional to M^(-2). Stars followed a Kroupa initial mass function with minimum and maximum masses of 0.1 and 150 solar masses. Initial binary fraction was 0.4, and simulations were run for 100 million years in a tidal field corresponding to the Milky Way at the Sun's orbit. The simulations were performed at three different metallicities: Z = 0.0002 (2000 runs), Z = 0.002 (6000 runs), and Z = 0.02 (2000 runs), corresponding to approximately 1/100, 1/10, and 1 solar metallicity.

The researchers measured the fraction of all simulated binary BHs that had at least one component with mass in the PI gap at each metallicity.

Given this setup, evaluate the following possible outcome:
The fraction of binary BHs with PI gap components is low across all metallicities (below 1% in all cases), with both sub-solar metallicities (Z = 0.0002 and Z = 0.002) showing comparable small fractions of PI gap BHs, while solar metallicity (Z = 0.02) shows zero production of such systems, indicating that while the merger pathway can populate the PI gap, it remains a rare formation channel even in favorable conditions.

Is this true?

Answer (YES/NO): NO